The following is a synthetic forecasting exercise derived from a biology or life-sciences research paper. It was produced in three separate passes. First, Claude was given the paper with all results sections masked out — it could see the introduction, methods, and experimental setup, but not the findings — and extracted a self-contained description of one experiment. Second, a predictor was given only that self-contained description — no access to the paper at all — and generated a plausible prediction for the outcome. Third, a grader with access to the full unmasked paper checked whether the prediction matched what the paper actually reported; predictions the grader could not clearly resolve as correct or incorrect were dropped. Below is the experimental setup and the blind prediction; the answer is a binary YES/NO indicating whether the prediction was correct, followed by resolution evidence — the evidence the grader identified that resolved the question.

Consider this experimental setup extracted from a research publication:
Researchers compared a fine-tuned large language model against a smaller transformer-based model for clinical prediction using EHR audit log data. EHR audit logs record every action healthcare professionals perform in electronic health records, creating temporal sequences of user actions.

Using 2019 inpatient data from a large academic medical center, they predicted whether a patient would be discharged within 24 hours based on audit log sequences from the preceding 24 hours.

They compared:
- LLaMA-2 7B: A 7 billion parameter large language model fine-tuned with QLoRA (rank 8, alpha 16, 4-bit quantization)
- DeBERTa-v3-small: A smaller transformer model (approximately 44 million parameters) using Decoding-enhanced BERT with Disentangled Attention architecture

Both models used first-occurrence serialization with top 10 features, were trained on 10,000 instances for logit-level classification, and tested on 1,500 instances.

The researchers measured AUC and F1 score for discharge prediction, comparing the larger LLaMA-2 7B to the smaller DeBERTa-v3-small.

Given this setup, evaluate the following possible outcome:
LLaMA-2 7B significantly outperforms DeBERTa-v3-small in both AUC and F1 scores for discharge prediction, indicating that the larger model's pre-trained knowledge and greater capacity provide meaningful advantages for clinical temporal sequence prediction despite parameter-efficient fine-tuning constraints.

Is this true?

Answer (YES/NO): NO